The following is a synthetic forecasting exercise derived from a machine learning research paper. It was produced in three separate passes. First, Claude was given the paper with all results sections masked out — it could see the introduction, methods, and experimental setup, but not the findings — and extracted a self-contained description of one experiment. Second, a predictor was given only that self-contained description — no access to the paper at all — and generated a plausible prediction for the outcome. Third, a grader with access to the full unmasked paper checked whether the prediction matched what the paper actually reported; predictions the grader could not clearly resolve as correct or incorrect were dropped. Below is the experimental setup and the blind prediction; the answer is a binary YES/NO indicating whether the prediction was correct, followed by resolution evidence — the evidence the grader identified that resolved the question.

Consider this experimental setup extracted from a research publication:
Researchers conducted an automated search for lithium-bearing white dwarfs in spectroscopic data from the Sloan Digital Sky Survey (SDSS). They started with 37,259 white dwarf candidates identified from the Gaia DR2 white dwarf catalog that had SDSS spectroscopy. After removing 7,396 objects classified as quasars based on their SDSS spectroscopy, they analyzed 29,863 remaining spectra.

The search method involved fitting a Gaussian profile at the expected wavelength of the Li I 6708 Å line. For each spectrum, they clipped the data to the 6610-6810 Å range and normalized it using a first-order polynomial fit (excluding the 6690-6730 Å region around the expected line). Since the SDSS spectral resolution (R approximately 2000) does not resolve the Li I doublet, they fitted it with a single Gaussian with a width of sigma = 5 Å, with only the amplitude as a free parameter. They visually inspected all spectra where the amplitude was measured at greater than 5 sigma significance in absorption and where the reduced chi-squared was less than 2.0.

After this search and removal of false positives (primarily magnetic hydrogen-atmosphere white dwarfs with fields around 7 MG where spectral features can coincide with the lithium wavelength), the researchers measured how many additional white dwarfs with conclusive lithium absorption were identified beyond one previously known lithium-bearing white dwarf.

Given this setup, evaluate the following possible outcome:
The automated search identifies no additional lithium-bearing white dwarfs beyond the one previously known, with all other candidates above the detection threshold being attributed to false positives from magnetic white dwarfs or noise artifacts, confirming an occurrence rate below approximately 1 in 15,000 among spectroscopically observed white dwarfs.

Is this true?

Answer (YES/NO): NO